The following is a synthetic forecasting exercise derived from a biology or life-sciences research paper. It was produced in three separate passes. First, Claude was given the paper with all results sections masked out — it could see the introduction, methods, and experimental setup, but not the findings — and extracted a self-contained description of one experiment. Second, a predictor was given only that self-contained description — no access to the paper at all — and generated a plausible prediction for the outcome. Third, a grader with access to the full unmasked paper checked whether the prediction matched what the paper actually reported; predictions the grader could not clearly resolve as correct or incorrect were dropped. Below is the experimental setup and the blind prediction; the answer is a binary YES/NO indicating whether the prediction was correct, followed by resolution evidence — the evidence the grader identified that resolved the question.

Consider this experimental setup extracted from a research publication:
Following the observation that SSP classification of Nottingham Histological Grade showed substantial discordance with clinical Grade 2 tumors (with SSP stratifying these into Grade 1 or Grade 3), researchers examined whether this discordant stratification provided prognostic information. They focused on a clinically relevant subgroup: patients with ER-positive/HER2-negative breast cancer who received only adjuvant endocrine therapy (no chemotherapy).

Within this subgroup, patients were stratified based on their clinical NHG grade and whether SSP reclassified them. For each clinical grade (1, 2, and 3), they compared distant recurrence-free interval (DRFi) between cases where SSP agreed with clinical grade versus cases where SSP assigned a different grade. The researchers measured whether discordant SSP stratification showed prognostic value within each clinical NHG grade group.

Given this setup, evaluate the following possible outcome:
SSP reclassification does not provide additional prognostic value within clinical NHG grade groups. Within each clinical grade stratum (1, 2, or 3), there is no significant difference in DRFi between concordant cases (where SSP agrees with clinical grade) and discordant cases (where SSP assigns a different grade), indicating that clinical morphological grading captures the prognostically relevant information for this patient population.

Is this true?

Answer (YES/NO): NO